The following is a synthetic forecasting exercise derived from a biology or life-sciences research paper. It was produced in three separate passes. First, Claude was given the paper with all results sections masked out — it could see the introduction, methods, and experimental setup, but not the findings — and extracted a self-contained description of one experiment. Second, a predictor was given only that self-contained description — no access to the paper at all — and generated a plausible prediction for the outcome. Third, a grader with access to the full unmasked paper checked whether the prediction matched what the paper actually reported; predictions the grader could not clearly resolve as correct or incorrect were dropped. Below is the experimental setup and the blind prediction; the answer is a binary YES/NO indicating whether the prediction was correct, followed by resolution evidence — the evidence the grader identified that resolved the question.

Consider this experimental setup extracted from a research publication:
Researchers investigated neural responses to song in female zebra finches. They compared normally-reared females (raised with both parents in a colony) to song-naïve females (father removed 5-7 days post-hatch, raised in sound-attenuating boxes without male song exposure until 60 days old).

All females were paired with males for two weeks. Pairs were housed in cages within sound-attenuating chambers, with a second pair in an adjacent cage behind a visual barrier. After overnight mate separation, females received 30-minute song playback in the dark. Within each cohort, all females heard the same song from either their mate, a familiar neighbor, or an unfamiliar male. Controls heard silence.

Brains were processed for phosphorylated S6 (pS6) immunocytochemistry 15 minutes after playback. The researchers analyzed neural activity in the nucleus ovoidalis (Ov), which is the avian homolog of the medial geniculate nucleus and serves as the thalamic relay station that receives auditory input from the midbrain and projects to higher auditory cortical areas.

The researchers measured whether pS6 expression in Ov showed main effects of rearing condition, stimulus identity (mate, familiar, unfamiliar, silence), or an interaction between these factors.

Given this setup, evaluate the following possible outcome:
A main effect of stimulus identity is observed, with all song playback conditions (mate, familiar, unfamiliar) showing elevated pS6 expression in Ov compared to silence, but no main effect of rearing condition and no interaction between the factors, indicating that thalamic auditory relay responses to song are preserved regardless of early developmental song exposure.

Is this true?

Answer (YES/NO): NO